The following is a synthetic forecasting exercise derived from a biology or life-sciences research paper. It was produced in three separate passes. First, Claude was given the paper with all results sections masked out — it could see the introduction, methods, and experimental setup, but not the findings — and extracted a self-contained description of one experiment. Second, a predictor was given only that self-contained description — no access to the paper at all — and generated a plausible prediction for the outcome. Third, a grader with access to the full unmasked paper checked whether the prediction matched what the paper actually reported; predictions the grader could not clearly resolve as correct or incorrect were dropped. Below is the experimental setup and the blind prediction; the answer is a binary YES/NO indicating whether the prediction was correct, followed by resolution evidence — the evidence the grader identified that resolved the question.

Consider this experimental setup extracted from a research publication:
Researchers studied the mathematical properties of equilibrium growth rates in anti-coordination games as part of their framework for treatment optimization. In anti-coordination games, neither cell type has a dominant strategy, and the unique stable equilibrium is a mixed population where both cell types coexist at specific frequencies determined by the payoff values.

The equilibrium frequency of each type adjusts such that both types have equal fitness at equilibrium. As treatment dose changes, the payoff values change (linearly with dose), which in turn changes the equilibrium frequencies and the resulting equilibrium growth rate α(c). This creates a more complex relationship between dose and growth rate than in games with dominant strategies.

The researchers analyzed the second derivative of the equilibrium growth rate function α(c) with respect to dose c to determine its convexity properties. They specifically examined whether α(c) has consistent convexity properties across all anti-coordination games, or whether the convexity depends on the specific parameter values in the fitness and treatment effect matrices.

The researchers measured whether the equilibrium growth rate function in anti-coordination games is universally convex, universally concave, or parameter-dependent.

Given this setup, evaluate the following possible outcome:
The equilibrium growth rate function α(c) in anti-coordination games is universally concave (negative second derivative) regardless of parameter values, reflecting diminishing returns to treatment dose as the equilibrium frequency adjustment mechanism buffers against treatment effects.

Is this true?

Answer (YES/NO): NO